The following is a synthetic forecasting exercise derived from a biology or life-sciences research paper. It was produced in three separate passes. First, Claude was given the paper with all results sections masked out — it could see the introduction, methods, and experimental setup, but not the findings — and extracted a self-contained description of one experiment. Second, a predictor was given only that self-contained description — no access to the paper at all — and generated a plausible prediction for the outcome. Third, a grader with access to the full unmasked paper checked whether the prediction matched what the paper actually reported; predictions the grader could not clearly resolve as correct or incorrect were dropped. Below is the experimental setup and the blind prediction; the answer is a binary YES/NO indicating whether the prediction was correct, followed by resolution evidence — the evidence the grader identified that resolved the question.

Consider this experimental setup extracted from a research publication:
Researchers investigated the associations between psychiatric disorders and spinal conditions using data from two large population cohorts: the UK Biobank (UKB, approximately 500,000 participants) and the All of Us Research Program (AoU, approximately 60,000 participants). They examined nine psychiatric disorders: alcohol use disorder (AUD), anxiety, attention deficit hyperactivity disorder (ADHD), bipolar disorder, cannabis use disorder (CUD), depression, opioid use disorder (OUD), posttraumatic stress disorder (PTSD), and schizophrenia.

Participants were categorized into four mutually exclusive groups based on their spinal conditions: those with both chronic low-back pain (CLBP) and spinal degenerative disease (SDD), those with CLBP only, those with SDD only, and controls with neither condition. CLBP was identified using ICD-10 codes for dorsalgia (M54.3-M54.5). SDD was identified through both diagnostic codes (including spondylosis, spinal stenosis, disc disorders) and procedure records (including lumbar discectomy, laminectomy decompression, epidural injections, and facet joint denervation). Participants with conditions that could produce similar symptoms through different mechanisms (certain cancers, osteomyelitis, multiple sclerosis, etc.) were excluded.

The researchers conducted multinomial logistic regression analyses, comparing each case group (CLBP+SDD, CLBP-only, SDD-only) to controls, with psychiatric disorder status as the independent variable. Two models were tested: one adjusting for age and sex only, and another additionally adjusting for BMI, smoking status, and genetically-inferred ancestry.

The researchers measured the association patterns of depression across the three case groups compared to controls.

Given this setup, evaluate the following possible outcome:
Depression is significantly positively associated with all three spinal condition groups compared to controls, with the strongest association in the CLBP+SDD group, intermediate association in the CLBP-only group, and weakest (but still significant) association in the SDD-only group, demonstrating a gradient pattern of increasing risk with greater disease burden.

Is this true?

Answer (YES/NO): NO